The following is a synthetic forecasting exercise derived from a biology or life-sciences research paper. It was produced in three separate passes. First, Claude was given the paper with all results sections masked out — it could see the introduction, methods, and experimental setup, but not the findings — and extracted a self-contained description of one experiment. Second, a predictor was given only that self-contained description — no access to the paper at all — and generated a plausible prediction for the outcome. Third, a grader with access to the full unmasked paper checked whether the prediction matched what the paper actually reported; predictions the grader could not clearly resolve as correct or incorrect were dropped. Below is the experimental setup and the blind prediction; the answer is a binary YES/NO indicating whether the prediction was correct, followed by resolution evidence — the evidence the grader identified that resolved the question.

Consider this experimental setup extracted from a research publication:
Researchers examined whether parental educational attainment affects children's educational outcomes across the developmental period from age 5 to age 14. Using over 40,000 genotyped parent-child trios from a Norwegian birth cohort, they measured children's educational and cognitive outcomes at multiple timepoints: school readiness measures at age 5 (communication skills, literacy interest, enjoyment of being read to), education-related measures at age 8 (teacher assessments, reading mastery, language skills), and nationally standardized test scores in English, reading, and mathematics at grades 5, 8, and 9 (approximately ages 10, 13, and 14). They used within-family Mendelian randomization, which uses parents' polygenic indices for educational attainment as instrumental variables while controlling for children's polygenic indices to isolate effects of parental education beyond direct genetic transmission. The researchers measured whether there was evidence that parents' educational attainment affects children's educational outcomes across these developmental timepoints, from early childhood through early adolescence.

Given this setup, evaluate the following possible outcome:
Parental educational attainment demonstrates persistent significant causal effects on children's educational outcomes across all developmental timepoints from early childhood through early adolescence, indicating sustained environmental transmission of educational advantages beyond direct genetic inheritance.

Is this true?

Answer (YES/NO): NO